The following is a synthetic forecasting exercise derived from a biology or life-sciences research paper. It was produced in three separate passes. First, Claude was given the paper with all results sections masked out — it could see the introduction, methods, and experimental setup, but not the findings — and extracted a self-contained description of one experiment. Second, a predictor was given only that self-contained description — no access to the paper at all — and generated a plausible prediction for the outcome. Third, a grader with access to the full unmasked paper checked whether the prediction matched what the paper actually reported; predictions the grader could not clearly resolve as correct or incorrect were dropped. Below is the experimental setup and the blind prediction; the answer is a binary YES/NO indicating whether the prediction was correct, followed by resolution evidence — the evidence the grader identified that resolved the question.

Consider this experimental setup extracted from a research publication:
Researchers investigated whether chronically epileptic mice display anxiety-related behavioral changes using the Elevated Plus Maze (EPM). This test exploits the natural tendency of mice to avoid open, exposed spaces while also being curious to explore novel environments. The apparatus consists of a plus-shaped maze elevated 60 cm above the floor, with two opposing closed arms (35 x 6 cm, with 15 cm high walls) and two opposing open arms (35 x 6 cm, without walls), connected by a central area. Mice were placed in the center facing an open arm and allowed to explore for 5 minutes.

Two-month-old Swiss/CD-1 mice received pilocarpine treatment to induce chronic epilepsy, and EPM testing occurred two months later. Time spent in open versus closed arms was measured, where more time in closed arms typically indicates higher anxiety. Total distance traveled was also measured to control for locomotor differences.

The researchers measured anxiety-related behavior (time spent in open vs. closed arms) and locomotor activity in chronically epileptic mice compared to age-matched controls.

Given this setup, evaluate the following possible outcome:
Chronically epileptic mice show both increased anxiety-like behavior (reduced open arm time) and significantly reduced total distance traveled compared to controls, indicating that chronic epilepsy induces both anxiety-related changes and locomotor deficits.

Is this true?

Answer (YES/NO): NO